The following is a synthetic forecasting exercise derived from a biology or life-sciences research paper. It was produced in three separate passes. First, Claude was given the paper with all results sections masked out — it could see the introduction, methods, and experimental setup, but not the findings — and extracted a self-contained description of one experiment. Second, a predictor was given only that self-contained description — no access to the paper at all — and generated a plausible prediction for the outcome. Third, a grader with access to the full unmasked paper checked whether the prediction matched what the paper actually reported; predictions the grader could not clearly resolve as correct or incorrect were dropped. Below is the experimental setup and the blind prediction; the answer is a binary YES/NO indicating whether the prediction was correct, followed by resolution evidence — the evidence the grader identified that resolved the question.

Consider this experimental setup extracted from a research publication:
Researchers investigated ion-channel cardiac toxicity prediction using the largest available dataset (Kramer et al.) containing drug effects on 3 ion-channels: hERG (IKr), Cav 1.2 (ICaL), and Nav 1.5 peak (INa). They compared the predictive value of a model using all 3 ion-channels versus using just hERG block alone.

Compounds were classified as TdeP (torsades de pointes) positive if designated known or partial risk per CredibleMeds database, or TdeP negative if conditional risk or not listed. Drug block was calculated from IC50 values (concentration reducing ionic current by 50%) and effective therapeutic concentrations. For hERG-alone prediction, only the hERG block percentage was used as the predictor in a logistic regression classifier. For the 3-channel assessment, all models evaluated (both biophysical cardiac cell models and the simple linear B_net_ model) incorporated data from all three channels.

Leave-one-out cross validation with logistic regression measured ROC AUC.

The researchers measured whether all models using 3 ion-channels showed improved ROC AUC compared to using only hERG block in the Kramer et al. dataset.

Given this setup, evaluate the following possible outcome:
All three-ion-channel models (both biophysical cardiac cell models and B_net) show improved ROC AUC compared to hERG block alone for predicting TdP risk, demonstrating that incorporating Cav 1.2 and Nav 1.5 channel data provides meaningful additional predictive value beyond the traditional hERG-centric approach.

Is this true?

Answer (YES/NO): YES